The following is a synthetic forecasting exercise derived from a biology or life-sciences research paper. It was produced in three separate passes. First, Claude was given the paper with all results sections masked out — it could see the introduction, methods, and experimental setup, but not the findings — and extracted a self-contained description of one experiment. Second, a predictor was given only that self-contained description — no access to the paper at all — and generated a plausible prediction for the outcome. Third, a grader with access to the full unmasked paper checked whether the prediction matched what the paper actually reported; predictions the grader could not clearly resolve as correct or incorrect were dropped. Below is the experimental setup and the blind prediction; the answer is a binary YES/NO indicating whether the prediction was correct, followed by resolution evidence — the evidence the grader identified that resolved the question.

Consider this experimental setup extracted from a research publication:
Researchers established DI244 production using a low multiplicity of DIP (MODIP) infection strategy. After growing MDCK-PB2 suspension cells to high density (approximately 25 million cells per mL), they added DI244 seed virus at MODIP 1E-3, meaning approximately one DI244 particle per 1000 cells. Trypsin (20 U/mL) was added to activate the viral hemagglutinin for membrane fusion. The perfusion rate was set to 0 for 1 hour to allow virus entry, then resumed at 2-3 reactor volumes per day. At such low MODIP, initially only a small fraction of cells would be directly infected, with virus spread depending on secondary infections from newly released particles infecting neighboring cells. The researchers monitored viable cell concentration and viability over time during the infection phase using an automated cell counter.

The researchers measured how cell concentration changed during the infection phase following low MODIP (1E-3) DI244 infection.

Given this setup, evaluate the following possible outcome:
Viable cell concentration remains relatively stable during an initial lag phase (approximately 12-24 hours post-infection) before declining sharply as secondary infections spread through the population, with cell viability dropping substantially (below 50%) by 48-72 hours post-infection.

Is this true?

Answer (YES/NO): NO